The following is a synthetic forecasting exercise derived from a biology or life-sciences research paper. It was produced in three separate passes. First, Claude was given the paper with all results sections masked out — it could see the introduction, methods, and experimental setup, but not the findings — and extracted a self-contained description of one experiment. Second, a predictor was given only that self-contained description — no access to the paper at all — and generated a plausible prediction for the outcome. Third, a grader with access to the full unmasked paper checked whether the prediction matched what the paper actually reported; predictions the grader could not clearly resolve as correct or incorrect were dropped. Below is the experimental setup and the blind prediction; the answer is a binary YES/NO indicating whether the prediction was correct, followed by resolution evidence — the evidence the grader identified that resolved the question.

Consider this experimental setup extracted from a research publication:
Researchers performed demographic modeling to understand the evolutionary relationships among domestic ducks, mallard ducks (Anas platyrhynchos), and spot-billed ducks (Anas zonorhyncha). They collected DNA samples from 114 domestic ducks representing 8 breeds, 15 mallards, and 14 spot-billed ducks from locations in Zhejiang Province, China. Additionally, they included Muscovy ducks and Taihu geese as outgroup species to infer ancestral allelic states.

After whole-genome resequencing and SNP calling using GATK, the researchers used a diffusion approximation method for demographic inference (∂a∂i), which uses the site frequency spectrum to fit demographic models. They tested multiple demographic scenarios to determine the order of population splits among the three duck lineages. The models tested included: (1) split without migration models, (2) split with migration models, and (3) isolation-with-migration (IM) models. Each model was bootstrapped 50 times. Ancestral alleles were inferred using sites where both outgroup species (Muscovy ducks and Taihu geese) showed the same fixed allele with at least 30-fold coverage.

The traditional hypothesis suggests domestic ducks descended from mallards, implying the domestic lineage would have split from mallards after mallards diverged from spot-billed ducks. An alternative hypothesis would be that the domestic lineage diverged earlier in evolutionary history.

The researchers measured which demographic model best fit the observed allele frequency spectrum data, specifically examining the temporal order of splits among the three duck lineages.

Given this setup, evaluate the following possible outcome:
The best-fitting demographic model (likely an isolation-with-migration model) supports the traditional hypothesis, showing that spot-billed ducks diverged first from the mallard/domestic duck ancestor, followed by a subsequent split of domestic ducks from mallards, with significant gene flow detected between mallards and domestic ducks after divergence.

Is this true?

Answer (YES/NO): NO